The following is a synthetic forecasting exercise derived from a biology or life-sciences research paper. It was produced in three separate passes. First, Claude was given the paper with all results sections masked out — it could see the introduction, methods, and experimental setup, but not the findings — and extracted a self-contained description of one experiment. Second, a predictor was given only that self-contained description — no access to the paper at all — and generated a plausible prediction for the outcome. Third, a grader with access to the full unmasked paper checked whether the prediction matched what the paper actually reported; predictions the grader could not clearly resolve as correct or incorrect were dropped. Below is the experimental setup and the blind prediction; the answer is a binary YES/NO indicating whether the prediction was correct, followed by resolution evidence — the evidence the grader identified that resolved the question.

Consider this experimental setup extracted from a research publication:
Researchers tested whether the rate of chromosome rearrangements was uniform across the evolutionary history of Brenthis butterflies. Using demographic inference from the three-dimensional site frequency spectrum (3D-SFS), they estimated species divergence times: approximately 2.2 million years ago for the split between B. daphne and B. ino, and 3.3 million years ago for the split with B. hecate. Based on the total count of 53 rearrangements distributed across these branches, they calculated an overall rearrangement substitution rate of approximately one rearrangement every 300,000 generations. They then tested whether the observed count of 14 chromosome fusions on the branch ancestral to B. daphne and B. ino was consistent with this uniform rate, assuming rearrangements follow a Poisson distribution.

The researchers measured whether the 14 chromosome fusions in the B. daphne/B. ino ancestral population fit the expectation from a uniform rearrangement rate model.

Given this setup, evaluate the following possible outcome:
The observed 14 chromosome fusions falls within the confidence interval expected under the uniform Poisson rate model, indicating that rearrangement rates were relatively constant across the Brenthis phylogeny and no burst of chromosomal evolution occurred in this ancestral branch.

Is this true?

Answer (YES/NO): NO